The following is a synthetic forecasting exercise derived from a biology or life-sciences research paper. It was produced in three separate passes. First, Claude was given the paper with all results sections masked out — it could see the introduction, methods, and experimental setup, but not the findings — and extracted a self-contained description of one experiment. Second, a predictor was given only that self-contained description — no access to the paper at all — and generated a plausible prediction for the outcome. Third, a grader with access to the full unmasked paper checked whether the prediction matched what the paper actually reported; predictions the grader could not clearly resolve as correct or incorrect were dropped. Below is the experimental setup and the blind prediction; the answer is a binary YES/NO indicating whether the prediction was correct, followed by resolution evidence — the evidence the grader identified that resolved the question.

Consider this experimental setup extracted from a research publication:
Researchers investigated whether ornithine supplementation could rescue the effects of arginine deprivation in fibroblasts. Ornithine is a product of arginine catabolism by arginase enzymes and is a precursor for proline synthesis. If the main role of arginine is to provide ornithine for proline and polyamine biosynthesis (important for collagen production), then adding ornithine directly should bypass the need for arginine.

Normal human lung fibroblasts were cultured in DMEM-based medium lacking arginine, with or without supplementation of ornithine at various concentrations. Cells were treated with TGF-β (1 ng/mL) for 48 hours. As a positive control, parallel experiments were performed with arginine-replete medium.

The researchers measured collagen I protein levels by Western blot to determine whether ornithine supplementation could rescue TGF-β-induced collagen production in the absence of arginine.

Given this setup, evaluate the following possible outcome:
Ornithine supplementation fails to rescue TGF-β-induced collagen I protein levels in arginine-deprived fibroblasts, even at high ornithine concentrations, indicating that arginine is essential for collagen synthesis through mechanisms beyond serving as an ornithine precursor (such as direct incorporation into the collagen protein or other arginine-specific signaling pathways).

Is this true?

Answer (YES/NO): YES